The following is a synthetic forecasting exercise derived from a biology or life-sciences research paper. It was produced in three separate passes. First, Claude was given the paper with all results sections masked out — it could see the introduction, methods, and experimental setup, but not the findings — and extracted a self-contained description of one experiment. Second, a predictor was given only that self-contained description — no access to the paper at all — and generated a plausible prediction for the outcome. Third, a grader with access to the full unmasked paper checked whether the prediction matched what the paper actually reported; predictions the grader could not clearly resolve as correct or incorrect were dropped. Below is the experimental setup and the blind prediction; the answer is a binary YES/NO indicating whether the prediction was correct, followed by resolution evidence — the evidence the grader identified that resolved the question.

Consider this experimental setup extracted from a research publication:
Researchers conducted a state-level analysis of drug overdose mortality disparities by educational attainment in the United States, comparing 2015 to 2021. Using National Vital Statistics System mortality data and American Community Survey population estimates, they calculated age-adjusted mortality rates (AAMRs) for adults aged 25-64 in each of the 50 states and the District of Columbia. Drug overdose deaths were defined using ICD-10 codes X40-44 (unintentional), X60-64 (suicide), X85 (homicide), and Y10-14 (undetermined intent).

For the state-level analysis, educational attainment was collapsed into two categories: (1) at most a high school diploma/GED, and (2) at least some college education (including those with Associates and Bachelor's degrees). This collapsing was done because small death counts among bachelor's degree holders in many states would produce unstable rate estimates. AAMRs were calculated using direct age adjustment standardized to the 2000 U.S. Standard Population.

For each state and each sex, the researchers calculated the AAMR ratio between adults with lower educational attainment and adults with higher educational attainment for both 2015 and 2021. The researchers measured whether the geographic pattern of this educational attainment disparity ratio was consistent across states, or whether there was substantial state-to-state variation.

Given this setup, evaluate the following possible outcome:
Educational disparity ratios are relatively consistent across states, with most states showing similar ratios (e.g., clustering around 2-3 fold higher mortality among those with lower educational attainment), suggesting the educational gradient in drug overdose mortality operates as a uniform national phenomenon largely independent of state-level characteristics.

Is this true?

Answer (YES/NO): NO